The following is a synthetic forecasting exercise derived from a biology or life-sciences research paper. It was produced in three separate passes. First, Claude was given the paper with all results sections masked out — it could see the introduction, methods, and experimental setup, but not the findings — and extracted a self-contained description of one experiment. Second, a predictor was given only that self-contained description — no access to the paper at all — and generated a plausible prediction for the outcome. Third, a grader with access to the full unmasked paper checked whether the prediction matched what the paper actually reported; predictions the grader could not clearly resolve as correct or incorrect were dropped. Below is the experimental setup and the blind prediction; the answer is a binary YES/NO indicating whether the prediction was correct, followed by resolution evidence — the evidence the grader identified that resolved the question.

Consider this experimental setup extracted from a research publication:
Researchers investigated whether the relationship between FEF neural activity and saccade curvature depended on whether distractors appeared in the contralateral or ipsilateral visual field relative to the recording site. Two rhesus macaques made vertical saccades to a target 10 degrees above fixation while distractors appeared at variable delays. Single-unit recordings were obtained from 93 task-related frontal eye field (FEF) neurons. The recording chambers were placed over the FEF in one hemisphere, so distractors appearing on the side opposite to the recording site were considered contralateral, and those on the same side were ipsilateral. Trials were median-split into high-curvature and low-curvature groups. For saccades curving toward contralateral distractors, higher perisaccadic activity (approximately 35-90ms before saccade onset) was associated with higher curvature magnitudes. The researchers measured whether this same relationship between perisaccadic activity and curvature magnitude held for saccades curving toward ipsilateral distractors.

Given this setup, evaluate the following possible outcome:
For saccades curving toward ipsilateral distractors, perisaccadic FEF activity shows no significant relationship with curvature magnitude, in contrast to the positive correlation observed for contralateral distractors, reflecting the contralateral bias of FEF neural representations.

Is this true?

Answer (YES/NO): NO